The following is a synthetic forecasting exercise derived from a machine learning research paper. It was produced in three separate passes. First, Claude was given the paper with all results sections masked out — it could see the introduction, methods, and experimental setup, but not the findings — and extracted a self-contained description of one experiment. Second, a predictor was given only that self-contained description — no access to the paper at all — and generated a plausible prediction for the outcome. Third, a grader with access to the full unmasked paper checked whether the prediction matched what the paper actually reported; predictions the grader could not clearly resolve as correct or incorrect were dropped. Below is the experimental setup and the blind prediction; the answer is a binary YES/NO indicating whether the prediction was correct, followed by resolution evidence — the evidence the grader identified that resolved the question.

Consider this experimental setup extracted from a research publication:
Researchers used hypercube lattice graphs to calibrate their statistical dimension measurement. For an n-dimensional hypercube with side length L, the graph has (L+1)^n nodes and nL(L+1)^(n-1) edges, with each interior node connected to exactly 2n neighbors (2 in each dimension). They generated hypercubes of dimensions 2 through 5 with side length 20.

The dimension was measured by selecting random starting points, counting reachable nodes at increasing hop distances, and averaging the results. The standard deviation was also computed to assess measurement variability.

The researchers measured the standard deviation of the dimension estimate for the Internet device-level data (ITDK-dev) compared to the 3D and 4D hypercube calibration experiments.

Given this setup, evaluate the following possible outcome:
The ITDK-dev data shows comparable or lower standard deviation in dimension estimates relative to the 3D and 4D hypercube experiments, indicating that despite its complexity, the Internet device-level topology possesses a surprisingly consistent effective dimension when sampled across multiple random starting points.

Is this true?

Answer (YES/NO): YES